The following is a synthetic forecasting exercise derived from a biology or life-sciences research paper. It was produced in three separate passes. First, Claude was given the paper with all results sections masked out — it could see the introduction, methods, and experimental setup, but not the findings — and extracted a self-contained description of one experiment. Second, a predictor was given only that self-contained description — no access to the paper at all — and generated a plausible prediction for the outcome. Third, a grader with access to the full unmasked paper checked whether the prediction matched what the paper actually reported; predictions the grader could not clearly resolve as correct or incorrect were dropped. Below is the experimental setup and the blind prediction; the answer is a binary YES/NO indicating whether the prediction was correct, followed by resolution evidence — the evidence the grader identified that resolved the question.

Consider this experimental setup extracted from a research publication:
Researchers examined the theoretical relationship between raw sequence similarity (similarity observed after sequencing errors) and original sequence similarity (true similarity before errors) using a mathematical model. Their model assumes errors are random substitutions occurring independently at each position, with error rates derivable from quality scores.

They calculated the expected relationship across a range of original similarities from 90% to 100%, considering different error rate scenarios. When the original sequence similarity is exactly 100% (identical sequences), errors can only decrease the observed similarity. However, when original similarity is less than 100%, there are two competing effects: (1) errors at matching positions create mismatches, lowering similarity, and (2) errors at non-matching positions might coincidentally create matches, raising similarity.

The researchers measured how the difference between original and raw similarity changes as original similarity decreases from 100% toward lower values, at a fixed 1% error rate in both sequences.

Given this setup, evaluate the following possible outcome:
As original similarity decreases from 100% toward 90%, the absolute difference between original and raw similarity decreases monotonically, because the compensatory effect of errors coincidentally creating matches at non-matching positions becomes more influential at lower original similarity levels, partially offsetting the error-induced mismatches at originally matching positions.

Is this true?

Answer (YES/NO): YES